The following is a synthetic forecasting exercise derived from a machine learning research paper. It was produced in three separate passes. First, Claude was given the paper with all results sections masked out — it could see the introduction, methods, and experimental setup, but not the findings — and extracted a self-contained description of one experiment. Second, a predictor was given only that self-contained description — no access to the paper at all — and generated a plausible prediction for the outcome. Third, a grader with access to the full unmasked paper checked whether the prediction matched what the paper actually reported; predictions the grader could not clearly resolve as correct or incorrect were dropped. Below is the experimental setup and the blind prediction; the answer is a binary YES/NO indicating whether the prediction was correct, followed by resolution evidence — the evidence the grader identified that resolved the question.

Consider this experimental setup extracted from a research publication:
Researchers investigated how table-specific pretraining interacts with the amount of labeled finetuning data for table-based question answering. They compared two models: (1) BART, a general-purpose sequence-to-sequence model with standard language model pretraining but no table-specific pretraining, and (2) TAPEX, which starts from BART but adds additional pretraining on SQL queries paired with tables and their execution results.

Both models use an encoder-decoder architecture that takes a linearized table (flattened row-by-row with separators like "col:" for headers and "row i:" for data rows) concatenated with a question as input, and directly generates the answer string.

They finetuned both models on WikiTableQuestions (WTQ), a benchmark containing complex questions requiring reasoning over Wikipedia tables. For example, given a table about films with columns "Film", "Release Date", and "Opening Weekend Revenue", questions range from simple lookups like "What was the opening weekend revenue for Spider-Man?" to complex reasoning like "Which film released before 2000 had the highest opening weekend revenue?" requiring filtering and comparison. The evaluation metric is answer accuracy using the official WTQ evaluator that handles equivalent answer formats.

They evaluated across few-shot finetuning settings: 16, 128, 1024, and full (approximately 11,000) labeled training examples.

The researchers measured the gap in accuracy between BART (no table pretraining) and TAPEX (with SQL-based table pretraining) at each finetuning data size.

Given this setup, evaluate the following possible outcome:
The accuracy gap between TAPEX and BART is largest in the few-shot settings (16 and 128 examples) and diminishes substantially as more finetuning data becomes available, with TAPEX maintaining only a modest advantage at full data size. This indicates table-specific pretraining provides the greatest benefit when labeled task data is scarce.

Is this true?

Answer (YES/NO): NO